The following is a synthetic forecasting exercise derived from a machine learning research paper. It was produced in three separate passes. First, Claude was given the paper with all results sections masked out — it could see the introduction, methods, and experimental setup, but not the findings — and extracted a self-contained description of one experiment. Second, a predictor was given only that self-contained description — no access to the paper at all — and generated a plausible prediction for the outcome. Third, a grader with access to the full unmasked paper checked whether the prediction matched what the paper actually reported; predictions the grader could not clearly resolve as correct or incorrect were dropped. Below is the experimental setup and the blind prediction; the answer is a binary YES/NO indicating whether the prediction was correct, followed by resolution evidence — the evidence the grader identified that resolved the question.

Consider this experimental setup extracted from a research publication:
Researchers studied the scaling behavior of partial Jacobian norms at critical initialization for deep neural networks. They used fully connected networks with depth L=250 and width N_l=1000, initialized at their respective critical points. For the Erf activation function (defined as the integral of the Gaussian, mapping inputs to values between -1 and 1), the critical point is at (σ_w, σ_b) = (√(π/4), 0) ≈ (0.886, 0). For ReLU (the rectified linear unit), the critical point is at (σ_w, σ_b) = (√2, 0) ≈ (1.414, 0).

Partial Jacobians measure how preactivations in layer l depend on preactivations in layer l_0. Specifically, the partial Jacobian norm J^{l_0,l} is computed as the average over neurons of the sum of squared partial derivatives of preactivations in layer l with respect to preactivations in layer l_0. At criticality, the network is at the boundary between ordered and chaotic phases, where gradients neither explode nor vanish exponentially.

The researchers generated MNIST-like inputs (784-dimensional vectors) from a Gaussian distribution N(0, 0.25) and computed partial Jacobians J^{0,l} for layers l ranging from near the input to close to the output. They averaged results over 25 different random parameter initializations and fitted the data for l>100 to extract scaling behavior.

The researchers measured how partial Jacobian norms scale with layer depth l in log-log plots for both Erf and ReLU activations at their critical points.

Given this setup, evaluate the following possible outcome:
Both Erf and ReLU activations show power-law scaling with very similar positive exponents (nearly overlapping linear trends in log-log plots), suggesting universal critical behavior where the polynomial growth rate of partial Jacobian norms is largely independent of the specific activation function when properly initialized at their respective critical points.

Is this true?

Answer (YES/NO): NO